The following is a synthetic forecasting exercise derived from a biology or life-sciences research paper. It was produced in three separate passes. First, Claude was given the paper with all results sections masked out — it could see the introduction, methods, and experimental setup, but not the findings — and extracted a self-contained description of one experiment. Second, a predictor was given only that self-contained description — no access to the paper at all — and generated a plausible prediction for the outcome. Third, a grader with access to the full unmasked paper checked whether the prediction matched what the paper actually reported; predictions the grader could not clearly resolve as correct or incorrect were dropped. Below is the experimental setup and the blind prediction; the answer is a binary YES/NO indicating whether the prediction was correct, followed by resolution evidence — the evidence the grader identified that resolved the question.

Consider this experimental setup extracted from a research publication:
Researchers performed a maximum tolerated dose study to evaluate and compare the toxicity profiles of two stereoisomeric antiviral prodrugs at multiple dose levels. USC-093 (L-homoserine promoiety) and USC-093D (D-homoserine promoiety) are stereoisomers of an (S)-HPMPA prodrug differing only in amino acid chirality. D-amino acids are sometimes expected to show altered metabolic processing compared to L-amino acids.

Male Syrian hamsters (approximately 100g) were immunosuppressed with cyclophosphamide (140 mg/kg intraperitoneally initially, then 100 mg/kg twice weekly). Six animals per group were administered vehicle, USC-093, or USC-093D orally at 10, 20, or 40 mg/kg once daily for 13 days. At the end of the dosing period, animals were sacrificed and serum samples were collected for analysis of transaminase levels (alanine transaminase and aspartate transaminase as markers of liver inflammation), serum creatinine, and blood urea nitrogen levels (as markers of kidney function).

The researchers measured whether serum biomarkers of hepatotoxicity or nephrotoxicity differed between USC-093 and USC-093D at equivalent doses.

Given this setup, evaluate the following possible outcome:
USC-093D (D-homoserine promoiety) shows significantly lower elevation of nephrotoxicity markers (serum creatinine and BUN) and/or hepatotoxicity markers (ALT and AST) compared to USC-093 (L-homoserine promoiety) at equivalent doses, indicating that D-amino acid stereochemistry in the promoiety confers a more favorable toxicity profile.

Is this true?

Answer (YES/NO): NO